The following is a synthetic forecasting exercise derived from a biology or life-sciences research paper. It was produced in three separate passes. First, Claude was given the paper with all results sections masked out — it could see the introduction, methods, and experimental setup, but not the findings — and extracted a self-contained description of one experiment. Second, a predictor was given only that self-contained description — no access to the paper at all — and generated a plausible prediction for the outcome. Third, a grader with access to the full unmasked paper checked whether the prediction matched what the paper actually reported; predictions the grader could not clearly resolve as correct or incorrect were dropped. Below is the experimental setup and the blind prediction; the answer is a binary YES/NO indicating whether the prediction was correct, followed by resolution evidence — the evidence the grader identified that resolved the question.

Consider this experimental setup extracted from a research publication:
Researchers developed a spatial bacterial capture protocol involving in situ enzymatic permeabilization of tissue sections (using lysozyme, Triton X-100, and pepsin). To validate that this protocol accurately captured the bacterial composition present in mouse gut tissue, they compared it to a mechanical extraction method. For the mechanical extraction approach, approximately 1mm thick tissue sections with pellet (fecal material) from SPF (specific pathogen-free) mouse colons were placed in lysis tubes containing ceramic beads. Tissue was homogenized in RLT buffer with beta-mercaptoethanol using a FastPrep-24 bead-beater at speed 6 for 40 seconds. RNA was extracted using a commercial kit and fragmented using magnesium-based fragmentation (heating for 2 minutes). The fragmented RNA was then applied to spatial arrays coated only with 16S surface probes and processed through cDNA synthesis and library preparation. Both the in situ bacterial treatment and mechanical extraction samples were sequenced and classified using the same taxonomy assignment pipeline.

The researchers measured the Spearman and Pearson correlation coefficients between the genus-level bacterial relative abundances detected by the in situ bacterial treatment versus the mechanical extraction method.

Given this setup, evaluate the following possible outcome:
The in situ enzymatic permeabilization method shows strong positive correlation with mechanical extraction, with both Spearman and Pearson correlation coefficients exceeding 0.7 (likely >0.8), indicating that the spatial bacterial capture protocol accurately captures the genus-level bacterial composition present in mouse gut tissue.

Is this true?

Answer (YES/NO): YES